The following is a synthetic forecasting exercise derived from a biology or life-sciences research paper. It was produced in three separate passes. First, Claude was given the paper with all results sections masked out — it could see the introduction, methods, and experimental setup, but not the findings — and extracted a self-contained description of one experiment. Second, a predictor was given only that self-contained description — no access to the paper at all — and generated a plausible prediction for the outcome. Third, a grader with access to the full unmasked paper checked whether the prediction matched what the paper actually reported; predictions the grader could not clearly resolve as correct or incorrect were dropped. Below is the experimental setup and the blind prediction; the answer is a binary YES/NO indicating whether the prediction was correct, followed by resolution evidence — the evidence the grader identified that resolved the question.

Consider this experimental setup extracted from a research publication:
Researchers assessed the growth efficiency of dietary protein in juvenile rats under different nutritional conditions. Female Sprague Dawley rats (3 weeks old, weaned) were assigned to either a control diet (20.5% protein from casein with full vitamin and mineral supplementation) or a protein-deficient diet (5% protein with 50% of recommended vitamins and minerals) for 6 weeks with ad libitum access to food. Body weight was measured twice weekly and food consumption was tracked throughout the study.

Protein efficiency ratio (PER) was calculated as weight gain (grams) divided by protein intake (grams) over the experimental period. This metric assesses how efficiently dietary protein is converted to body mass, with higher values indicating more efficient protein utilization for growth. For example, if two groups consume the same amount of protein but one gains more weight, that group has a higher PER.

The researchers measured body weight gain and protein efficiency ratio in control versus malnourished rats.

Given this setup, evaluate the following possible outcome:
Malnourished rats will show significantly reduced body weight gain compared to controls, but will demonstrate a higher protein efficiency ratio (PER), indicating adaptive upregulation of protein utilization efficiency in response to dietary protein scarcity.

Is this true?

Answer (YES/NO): YES